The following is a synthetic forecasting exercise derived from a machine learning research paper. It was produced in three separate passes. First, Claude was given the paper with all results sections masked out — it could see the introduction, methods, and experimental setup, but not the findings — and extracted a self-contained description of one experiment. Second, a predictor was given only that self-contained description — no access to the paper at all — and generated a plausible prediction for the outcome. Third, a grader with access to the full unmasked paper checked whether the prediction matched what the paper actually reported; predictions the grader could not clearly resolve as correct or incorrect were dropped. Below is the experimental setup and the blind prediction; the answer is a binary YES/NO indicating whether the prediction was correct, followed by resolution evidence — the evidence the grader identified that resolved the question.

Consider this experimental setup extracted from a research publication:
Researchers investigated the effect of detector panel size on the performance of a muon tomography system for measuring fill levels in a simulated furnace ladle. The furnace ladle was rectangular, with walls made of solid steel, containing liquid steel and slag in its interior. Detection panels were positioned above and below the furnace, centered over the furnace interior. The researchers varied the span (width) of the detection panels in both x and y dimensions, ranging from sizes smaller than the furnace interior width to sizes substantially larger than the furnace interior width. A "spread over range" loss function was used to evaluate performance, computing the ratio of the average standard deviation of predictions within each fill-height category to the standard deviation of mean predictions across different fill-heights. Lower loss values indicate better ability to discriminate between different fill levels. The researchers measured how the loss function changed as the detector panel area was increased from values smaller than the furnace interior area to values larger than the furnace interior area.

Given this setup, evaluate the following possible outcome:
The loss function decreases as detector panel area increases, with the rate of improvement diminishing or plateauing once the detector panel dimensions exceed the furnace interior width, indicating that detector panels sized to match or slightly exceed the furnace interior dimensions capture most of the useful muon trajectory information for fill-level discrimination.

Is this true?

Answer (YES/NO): YES